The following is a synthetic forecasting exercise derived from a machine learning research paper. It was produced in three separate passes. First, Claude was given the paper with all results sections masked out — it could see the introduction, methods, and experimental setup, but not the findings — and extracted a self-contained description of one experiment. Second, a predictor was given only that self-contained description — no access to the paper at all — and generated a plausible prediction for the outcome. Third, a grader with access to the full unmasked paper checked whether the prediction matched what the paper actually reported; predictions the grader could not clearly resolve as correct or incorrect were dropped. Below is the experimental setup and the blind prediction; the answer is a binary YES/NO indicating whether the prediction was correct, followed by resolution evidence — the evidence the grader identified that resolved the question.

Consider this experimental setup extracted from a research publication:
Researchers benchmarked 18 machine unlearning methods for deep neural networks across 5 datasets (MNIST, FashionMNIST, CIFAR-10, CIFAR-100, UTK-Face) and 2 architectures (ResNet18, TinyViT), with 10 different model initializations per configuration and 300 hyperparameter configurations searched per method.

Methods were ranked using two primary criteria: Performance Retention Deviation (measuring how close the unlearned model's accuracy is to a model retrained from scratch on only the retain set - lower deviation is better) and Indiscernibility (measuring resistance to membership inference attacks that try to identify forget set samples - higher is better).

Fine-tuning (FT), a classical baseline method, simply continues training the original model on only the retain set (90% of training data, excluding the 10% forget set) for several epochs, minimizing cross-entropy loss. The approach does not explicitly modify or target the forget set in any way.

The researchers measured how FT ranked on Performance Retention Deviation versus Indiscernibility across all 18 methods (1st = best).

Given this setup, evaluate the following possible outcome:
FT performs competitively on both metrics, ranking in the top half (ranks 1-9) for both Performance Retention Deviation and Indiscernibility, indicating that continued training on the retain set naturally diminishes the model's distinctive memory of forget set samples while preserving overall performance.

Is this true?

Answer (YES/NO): YES